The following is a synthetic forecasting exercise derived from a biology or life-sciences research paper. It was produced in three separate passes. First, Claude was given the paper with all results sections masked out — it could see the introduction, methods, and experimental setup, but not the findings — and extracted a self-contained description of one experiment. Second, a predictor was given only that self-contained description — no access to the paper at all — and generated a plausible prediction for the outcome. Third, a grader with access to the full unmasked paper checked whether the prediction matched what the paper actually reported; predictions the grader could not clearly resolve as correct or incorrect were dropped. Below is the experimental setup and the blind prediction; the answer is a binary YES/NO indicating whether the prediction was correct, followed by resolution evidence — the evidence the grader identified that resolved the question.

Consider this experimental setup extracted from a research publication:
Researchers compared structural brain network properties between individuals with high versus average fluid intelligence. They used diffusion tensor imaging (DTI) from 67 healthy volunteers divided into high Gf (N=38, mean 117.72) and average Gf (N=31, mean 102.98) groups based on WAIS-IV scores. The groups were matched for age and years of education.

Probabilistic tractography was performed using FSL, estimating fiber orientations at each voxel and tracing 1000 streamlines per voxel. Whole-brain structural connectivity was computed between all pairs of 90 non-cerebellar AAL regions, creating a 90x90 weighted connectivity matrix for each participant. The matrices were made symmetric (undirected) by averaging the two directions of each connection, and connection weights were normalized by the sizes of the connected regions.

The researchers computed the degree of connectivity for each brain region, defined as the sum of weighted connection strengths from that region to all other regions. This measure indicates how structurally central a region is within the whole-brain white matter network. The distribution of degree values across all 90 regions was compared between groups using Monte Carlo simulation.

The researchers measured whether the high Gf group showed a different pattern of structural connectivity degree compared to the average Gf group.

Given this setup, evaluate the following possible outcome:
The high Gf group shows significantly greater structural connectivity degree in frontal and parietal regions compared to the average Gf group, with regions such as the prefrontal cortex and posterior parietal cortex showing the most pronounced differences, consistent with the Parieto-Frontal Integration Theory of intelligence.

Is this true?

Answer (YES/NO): NO